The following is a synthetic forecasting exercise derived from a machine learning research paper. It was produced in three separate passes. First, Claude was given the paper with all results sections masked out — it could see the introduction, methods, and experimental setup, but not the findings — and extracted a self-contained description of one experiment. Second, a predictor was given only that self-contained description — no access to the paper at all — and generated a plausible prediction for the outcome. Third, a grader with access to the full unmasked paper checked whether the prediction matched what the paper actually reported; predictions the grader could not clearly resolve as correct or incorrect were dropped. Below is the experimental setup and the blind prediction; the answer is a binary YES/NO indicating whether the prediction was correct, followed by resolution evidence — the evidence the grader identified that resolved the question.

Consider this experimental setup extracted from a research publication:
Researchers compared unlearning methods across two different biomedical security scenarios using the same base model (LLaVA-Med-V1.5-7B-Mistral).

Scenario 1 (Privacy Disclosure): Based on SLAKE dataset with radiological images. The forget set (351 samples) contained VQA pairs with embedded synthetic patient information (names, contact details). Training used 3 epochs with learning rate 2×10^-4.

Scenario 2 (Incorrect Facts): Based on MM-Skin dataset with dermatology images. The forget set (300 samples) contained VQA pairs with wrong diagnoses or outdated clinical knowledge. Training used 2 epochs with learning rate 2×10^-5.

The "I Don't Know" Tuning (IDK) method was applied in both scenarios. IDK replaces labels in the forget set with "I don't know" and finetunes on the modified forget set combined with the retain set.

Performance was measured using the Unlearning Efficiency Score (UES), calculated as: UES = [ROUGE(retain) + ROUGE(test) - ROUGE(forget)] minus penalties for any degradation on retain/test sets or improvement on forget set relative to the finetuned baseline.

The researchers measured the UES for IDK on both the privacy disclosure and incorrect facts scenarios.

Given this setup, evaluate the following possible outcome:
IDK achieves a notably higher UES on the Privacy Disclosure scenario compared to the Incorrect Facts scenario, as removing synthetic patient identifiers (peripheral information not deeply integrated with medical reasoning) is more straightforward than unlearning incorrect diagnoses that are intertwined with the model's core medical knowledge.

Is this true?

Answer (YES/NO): YES